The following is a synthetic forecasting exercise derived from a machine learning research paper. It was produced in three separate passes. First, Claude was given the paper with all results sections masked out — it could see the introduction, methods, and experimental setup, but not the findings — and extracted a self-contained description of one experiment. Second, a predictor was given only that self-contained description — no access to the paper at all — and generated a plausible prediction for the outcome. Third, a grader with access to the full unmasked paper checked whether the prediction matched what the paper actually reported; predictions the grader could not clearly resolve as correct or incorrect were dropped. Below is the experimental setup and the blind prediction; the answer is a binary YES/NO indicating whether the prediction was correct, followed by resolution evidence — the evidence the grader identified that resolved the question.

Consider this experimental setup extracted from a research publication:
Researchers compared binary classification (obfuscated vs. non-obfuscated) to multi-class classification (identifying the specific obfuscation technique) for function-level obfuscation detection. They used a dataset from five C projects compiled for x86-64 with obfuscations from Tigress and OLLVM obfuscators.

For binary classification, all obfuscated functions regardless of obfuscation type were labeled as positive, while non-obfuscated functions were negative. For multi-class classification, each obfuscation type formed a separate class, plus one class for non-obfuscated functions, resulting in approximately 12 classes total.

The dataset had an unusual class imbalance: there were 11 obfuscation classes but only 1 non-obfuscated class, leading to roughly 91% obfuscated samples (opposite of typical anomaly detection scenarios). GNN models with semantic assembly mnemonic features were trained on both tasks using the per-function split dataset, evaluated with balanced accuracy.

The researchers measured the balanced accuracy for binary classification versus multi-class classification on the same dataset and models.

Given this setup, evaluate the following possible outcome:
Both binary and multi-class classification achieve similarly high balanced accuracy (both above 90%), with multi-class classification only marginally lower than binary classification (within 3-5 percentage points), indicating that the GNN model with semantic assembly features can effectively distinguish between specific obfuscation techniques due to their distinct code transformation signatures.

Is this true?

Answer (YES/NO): NO